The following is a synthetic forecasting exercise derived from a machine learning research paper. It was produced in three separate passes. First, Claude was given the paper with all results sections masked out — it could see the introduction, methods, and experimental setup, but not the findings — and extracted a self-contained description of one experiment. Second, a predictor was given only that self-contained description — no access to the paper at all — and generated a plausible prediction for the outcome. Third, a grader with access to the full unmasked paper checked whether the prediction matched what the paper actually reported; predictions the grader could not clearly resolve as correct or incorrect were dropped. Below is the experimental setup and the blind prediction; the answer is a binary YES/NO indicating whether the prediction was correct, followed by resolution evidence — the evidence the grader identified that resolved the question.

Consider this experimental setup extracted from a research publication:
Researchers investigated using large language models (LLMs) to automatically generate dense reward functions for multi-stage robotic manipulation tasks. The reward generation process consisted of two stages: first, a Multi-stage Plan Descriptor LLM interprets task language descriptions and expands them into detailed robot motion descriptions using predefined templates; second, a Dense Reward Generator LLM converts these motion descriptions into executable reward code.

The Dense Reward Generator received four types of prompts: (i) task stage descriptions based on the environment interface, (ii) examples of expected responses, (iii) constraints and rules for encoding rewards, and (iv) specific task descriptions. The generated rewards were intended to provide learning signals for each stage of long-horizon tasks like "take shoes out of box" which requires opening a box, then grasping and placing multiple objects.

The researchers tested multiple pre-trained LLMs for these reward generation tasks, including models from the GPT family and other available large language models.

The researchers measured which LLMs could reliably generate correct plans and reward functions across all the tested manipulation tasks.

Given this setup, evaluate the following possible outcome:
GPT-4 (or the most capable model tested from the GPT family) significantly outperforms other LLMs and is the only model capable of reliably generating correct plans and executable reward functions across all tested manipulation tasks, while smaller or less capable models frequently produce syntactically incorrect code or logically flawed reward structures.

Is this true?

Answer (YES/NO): NO